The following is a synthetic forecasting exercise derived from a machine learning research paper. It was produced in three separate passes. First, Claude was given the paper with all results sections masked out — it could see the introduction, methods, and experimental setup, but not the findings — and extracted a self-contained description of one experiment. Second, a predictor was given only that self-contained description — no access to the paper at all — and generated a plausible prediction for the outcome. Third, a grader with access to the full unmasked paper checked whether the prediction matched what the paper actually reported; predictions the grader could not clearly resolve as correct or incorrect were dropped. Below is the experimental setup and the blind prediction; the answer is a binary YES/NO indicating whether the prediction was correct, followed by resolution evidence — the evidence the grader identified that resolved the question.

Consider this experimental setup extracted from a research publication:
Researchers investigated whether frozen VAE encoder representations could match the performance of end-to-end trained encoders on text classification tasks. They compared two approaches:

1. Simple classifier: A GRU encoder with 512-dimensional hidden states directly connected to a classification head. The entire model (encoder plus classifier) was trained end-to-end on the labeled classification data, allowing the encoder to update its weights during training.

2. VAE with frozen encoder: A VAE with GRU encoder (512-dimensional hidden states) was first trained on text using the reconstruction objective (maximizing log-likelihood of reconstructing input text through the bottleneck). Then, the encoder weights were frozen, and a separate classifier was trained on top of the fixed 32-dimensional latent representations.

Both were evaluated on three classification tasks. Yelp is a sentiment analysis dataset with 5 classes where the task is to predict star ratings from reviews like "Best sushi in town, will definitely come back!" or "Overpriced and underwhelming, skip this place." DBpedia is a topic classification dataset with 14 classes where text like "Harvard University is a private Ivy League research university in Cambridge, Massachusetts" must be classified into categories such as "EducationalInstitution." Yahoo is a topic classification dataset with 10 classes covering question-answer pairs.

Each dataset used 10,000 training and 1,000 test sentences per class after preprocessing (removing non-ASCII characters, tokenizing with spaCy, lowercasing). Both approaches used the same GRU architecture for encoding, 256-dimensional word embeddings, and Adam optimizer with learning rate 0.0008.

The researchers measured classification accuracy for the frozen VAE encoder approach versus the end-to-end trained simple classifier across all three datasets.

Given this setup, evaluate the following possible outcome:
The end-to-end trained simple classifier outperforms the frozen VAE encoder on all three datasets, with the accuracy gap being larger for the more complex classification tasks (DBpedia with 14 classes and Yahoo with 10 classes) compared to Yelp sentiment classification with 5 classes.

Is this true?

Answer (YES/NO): NO